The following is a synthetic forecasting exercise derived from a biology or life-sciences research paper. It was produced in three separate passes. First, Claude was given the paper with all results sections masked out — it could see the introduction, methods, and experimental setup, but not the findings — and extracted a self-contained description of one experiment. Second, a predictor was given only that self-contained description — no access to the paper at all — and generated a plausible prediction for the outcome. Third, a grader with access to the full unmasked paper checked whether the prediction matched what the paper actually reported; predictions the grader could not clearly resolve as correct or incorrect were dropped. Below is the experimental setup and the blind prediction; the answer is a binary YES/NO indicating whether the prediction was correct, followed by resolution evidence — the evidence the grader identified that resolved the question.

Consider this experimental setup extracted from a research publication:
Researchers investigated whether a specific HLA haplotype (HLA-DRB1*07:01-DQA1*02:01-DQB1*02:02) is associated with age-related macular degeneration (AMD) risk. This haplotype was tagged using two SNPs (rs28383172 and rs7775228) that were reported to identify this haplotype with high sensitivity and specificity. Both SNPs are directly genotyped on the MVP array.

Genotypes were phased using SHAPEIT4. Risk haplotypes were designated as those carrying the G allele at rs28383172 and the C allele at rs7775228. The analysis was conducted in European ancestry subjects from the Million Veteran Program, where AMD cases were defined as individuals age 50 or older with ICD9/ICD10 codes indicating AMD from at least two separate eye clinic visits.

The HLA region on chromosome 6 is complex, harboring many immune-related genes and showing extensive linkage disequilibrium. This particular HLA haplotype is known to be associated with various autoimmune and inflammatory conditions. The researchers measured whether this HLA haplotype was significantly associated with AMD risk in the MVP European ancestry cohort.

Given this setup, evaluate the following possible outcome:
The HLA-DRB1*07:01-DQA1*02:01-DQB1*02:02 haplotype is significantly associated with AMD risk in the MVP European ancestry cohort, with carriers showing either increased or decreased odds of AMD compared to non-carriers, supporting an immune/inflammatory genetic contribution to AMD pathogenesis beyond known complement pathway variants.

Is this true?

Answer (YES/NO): YES